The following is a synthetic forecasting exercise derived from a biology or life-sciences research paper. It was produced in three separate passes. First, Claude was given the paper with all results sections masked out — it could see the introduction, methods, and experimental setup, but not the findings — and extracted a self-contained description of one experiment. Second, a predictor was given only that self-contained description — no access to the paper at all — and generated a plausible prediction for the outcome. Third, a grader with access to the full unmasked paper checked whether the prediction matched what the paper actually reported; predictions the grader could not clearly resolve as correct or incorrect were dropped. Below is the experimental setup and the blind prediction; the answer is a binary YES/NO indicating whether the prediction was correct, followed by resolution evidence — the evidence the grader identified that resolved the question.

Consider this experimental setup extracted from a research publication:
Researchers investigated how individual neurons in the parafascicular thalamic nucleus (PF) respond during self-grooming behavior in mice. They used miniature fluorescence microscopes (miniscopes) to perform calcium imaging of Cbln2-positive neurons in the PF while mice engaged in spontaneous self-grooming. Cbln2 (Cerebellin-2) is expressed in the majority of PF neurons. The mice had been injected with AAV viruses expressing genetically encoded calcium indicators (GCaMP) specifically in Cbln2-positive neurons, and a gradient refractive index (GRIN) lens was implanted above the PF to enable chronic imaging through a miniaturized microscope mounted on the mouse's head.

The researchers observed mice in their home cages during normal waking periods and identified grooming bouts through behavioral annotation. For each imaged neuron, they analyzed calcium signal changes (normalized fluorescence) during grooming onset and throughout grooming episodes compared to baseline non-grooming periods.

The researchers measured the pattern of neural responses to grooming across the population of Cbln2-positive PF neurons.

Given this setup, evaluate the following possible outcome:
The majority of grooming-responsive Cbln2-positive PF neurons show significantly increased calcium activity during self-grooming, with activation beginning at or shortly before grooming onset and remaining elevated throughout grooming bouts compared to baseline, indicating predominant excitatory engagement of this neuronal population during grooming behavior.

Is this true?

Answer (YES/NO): NO